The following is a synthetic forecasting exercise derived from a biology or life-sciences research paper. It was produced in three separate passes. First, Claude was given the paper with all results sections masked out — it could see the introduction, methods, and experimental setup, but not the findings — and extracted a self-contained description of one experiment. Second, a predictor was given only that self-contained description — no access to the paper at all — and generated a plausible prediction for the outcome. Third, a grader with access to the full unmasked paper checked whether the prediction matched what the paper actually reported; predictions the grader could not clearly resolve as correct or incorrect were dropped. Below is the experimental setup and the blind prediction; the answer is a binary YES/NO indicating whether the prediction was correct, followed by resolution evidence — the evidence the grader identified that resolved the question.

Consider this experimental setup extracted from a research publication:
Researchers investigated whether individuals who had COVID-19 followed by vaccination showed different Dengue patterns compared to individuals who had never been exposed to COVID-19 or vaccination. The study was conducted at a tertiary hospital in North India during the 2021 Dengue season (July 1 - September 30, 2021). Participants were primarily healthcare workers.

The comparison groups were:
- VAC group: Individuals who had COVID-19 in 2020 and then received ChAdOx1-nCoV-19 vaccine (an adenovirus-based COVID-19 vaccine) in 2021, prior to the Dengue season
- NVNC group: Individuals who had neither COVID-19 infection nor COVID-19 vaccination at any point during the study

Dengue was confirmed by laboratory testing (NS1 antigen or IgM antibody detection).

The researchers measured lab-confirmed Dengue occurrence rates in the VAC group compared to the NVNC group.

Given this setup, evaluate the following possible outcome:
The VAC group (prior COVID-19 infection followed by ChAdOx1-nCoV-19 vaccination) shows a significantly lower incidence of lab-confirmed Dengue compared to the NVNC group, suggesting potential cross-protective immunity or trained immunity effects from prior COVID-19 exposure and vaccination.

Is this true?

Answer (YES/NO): NO